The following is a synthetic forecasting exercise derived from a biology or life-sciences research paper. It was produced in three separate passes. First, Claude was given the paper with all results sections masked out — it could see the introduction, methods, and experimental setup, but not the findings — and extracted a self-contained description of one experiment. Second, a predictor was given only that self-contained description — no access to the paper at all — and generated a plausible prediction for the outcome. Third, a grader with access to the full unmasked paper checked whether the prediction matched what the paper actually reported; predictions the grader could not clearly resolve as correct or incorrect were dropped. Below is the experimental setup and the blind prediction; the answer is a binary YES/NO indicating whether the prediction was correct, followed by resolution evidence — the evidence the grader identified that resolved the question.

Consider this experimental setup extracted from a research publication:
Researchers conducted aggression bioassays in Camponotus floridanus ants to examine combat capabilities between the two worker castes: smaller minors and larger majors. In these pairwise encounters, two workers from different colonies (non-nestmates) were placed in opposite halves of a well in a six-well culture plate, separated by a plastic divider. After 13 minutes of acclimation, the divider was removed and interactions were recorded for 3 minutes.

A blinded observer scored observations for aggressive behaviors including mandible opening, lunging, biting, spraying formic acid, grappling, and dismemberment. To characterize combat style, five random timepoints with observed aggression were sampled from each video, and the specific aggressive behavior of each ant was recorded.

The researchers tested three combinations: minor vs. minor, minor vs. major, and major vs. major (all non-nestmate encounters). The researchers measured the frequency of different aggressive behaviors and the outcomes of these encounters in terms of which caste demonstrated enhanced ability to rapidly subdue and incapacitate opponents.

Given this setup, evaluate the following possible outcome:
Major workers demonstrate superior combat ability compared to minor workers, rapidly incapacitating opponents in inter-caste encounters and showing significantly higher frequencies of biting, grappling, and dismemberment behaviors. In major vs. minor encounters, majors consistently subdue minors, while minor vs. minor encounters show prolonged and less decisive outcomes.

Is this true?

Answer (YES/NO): YES